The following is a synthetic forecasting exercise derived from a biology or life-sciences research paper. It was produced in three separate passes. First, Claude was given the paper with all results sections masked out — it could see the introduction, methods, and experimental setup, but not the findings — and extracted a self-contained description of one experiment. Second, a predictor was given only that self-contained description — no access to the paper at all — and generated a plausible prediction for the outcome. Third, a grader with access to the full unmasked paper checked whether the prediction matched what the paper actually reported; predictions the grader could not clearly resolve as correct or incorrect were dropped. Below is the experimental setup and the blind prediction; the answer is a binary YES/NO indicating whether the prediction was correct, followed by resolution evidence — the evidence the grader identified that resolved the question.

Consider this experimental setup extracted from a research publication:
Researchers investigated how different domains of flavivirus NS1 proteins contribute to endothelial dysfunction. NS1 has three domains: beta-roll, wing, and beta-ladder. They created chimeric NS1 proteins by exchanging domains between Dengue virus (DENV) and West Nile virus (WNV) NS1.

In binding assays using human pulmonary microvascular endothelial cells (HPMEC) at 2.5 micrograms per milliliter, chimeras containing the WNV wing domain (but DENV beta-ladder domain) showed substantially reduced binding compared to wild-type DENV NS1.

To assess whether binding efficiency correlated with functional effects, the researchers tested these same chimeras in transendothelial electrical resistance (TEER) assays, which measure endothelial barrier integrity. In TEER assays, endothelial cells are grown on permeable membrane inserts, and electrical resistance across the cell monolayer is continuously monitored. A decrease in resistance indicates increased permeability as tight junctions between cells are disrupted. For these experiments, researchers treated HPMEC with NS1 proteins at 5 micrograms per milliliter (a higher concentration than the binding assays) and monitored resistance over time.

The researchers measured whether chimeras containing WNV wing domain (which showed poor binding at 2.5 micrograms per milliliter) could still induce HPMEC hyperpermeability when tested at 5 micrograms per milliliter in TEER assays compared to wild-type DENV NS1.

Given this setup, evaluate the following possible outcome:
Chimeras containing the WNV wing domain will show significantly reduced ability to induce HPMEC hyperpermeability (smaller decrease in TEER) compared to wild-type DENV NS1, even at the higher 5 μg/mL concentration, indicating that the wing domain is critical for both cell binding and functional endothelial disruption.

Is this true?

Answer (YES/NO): NO